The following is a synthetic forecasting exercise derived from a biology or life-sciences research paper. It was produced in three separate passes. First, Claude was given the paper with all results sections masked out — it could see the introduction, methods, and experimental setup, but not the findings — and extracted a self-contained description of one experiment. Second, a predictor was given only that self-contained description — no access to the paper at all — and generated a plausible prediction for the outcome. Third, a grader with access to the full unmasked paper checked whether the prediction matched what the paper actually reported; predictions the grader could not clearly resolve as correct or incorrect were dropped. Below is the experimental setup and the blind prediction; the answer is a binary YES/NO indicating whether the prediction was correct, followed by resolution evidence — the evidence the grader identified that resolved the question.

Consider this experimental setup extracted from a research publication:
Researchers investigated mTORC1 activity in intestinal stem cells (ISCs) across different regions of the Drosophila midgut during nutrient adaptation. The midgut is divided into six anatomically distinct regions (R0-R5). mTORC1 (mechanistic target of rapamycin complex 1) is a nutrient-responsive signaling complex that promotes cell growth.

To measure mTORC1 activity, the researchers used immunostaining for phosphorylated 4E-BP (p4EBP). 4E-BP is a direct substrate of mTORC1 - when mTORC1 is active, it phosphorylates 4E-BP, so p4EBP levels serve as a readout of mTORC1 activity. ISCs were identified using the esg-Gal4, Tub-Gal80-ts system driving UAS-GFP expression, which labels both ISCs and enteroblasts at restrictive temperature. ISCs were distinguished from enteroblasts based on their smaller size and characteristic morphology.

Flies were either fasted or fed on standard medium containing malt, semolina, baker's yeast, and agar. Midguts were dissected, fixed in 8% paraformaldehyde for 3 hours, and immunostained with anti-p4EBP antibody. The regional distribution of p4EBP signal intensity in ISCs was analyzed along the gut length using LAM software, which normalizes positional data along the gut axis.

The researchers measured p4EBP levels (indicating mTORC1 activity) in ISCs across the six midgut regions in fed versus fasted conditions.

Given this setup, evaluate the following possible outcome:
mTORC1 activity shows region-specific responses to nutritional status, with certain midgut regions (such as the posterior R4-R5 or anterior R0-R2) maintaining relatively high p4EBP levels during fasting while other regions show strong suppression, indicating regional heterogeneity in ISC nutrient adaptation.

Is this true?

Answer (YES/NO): NO